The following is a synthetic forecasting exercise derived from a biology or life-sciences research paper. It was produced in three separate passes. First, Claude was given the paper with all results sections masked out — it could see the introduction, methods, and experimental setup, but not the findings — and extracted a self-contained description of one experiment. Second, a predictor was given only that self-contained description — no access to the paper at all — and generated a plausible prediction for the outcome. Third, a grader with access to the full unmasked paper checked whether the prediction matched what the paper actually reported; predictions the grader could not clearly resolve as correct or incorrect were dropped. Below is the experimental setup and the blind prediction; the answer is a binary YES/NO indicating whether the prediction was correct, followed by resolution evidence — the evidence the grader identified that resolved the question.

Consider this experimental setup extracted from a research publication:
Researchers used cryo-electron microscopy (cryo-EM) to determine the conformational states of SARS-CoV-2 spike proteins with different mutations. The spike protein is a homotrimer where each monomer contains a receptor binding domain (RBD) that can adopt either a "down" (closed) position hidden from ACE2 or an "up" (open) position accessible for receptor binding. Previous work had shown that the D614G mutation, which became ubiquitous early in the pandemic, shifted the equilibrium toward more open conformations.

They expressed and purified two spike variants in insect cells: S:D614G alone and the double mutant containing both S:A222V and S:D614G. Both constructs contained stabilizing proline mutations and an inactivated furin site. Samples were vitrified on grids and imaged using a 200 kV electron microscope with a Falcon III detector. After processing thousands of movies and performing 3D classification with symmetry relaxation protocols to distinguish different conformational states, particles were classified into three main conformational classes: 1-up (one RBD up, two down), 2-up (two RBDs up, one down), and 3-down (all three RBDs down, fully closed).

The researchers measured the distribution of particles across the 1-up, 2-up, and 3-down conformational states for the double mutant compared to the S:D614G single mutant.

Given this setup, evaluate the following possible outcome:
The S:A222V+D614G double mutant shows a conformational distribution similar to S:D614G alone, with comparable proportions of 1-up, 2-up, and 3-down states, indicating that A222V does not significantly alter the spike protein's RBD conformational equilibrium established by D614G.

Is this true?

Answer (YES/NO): NO